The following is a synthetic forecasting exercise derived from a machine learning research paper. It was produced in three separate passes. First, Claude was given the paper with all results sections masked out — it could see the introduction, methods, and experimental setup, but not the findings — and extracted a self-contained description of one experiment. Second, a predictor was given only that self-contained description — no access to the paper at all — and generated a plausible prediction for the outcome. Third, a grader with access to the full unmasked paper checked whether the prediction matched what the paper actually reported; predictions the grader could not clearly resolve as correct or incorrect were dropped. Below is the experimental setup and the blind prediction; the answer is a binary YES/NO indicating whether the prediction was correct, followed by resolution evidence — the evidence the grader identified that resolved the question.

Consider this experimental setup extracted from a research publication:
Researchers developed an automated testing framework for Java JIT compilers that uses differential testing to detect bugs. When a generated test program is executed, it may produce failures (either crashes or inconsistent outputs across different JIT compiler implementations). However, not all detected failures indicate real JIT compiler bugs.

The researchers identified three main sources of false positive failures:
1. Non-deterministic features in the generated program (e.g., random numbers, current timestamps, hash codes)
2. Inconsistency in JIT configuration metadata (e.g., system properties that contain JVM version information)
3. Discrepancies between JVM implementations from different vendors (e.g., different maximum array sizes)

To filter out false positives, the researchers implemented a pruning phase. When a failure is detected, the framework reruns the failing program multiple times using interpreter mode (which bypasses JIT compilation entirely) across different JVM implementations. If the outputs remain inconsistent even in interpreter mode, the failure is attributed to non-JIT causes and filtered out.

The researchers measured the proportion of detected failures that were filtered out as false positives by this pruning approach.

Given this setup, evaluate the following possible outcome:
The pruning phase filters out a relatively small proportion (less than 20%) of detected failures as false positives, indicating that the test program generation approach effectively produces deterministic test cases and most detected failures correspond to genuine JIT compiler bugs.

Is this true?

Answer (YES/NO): NO